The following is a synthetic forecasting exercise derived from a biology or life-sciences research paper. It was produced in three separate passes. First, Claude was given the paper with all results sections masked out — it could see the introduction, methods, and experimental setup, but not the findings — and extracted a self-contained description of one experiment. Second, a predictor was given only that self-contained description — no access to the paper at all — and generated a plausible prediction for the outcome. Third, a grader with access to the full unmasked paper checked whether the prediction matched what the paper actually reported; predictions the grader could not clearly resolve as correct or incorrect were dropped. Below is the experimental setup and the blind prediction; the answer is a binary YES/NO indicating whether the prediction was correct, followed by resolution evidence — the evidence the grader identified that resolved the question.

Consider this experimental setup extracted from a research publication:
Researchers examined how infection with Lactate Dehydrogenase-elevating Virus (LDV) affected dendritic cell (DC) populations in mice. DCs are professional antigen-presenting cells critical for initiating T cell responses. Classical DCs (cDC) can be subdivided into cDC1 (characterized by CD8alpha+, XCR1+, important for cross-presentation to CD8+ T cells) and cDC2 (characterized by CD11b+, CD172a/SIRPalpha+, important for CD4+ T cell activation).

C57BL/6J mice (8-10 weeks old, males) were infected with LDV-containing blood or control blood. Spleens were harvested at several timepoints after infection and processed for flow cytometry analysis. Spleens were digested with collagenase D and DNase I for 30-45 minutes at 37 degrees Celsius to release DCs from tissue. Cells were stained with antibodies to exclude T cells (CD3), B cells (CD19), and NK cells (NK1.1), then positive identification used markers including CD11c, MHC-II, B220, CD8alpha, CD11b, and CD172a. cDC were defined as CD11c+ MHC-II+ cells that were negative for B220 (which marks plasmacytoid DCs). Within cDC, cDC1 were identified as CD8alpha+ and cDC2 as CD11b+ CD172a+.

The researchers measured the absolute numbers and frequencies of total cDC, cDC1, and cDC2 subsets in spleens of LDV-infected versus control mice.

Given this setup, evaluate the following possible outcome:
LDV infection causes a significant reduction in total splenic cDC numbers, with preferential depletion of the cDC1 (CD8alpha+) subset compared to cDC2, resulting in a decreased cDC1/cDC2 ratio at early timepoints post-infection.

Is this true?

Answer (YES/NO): YES